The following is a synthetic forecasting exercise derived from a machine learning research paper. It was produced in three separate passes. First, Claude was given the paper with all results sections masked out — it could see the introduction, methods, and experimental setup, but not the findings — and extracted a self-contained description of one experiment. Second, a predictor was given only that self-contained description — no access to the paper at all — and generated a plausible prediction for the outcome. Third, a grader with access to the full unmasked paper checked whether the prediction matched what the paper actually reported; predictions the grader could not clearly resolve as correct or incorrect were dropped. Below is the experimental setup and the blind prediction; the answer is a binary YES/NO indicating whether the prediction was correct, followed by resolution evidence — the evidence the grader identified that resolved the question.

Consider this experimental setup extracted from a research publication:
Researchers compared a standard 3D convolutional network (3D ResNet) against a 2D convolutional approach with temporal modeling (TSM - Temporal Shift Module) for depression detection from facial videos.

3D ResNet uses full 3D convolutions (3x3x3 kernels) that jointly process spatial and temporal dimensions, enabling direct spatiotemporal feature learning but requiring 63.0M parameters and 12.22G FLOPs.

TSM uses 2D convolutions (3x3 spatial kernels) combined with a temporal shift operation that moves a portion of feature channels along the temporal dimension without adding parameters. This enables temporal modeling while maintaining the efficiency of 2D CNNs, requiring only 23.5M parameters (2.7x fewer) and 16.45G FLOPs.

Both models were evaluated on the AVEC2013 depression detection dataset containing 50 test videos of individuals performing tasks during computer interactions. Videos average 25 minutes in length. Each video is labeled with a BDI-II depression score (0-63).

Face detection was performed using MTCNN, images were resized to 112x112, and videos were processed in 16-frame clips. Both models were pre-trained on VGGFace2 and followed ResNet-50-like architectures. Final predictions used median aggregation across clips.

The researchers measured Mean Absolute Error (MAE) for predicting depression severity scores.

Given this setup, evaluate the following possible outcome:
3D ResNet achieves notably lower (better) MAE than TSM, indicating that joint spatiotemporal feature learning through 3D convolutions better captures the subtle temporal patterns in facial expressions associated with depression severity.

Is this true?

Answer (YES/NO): NO